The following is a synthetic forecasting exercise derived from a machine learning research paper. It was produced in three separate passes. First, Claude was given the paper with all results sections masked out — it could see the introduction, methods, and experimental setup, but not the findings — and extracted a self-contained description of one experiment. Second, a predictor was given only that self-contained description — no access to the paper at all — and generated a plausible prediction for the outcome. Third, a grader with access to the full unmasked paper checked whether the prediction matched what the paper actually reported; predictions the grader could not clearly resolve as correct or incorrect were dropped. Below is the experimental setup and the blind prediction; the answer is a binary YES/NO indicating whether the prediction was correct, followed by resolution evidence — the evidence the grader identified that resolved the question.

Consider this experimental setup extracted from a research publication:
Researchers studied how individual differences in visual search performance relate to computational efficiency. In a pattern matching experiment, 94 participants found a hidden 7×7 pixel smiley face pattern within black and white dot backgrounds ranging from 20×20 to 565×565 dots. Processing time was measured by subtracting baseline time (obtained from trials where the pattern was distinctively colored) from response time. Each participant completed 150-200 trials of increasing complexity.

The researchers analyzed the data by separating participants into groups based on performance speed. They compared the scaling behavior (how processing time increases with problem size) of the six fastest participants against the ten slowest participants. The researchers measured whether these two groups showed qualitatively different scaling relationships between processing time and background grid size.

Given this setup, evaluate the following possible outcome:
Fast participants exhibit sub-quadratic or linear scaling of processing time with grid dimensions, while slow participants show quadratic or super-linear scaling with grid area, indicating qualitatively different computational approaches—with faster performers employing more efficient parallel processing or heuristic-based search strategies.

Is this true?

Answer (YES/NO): NO